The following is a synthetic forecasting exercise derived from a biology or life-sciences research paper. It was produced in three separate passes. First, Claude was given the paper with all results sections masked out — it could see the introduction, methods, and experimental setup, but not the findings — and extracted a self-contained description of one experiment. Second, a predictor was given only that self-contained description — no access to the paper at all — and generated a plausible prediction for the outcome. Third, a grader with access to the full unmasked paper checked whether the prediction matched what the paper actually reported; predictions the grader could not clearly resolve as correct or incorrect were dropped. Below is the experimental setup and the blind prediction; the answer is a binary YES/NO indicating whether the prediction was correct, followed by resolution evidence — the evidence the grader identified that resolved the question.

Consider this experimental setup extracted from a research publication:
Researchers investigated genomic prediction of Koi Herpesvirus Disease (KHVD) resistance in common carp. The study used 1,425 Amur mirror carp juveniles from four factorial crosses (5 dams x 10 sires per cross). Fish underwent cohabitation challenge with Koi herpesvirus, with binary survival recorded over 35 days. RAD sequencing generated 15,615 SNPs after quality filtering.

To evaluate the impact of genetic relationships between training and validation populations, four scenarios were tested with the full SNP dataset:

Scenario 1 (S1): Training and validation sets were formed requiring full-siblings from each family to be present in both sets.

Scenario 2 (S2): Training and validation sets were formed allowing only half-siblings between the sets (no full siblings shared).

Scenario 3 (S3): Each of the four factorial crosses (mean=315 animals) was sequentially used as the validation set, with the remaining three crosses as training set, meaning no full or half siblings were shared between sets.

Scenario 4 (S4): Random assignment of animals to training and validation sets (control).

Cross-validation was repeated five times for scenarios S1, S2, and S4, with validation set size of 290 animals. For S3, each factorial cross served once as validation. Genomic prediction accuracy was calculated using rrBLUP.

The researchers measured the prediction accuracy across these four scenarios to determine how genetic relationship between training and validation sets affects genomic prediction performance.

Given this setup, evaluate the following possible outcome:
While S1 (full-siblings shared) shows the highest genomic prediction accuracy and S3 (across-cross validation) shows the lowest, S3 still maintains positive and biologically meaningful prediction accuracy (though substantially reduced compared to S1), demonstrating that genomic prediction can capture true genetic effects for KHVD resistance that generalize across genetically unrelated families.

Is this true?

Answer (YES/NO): YES